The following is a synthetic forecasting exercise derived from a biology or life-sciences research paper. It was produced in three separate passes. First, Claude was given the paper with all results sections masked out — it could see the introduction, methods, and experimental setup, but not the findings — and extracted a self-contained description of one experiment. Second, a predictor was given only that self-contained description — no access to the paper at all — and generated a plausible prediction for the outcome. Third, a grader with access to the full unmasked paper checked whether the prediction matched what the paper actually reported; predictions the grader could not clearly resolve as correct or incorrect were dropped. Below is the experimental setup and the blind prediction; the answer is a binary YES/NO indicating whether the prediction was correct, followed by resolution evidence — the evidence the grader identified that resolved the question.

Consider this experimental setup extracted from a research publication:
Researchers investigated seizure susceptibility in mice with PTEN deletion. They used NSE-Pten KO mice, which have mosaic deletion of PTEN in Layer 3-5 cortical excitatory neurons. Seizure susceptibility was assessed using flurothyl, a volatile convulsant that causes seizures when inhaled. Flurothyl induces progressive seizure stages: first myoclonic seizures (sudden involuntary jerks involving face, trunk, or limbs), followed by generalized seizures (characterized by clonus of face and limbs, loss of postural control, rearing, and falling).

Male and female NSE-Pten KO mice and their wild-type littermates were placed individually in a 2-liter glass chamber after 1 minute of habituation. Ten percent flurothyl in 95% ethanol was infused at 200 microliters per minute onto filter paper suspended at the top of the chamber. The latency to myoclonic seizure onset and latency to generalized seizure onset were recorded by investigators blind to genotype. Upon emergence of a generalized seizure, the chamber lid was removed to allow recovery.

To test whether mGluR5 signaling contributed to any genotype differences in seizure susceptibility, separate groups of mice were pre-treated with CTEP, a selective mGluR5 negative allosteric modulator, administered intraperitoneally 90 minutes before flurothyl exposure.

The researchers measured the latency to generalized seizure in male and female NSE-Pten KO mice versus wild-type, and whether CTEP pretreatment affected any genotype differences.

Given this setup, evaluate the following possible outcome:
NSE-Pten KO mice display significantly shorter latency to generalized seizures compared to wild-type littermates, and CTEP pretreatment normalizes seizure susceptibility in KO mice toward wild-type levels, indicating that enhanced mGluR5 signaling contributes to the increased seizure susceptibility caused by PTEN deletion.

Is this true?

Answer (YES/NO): NO